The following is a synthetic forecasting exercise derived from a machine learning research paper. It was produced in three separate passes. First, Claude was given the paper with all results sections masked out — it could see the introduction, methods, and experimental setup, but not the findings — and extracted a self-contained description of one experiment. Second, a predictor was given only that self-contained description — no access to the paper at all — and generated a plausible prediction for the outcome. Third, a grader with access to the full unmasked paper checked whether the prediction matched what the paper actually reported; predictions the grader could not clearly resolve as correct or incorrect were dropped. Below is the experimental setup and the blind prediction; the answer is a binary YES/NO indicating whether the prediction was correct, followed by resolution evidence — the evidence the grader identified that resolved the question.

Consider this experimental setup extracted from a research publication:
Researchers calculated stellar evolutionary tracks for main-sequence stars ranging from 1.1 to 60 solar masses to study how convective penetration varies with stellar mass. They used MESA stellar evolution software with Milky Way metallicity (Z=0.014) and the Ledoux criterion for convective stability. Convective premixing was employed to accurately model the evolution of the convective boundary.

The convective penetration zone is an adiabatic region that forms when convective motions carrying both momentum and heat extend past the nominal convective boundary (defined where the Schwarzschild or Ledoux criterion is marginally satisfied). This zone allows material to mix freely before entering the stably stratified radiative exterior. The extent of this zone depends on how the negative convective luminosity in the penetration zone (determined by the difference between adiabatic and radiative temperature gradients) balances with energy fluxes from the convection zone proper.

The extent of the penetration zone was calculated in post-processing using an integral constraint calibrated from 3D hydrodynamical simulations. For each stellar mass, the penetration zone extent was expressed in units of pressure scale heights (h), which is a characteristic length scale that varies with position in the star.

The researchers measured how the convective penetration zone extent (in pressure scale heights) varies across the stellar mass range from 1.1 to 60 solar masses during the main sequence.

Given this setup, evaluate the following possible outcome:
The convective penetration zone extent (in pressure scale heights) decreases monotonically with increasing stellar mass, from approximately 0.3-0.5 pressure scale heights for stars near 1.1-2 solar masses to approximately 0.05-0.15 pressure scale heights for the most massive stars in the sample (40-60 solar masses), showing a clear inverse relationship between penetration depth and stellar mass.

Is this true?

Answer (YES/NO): NO